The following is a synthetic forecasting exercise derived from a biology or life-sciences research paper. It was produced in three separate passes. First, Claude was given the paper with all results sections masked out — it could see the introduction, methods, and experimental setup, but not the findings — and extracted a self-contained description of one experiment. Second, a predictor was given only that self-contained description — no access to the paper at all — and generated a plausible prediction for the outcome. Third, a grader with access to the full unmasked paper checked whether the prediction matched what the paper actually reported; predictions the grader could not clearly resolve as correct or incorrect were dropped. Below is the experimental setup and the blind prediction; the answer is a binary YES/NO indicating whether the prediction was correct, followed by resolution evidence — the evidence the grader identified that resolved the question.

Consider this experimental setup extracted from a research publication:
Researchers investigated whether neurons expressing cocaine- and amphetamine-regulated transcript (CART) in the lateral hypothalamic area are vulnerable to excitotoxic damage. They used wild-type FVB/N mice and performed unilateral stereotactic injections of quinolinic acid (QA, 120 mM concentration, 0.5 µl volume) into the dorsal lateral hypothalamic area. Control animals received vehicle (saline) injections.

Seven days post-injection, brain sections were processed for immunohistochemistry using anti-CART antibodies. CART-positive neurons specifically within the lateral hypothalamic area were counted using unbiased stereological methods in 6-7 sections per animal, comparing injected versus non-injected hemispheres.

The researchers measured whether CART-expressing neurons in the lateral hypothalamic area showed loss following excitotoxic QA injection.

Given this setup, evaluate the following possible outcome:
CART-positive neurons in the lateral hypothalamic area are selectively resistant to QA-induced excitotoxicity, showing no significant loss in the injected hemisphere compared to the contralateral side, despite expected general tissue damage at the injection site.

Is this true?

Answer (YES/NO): NO